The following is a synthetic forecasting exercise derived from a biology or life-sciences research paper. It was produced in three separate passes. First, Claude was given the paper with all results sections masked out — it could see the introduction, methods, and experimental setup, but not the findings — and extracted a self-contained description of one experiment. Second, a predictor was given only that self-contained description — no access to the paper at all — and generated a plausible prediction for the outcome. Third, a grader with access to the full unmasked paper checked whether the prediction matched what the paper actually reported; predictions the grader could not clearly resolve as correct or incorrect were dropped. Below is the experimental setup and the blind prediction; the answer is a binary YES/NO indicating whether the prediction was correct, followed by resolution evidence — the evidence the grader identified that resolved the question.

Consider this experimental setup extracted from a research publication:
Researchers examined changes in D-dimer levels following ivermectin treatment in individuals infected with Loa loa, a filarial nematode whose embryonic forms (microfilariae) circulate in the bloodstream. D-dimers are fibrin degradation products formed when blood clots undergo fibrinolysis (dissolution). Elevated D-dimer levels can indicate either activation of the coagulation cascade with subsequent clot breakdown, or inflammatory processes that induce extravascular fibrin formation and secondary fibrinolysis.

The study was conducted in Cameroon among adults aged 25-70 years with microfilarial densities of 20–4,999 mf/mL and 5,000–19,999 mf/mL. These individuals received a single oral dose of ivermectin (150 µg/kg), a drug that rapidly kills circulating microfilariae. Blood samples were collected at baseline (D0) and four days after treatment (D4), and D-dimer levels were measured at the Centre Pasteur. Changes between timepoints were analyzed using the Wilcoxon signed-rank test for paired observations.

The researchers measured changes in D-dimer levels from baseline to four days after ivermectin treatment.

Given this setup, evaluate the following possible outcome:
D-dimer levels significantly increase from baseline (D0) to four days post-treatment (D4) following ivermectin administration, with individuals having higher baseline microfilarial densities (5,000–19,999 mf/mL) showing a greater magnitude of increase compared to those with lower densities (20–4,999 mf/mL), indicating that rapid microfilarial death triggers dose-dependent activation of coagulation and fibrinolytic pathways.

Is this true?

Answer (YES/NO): NO